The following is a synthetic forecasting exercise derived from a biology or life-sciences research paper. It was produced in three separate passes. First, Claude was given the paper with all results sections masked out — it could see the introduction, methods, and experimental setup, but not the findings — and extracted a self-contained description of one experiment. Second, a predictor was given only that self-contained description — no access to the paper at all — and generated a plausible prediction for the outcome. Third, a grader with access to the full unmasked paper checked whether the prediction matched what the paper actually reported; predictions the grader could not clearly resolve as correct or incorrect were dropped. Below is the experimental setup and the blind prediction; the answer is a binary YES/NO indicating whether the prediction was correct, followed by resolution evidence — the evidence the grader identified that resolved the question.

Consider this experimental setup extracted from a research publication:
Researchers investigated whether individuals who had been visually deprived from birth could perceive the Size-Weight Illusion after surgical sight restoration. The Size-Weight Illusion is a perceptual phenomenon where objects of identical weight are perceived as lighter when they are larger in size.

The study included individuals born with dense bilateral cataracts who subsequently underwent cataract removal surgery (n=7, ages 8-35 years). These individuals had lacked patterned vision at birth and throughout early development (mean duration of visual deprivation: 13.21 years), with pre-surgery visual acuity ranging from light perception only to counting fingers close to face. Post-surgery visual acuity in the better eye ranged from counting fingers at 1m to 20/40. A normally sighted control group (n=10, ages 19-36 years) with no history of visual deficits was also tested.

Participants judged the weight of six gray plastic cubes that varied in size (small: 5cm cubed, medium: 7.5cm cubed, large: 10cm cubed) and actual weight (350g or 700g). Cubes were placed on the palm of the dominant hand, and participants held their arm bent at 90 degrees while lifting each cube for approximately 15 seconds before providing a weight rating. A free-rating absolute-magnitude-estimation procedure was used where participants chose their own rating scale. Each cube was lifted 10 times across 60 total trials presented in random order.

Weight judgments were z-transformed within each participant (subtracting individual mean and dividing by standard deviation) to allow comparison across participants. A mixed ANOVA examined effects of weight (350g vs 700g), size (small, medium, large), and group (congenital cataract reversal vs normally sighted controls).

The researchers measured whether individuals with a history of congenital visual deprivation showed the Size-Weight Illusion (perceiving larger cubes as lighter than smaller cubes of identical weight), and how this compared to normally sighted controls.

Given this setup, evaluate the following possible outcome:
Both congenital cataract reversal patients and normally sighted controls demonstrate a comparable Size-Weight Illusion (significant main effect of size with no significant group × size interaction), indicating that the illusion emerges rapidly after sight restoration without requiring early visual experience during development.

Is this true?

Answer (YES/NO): YES